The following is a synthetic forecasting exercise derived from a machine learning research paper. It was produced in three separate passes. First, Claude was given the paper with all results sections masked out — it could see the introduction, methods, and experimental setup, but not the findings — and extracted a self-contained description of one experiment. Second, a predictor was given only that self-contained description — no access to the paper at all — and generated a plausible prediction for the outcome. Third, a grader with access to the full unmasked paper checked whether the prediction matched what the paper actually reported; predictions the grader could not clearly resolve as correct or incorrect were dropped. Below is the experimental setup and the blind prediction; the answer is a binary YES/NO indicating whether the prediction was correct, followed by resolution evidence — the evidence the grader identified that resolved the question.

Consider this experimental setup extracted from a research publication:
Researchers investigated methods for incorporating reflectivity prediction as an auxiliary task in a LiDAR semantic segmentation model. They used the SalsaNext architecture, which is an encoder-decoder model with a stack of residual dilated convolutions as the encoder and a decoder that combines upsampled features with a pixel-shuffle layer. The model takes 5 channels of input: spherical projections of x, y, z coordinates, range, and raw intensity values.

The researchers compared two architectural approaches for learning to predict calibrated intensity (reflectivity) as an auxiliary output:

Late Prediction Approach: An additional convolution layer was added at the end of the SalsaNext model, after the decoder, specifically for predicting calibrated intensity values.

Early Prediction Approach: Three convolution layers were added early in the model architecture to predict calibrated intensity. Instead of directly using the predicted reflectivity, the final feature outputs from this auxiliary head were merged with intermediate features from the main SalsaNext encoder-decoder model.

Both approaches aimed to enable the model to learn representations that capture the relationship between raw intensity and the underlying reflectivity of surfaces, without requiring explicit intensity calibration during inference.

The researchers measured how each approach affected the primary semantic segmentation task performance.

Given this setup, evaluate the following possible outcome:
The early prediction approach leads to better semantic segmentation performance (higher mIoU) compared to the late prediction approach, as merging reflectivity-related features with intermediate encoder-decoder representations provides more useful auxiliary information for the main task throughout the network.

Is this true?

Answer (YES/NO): YES